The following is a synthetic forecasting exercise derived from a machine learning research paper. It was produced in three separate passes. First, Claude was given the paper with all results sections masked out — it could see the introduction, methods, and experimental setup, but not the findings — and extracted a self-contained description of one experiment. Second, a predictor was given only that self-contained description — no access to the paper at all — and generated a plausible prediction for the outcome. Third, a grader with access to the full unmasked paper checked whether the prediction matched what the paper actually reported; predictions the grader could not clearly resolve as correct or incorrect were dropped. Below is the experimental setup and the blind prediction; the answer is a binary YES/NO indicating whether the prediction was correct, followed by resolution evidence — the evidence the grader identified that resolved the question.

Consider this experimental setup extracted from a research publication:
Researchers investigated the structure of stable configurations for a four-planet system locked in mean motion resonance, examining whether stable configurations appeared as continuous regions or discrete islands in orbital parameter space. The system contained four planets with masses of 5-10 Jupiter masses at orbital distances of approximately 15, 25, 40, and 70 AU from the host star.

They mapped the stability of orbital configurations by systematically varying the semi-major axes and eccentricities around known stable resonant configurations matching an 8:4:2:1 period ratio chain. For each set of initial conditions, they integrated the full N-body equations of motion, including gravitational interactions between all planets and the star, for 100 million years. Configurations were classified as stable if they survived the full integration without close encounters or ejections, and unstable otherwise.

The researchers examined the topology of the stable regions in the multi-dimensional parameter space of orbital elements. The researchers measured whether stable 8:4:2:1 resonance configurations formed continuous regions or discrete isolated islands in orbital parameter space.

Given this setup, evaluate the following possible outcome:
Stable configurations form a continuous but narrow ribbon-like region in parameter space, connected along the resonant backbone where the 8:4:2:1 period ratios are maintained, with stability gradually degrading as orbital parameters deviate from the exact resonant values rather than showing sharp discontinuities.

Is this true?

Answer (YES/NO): NO